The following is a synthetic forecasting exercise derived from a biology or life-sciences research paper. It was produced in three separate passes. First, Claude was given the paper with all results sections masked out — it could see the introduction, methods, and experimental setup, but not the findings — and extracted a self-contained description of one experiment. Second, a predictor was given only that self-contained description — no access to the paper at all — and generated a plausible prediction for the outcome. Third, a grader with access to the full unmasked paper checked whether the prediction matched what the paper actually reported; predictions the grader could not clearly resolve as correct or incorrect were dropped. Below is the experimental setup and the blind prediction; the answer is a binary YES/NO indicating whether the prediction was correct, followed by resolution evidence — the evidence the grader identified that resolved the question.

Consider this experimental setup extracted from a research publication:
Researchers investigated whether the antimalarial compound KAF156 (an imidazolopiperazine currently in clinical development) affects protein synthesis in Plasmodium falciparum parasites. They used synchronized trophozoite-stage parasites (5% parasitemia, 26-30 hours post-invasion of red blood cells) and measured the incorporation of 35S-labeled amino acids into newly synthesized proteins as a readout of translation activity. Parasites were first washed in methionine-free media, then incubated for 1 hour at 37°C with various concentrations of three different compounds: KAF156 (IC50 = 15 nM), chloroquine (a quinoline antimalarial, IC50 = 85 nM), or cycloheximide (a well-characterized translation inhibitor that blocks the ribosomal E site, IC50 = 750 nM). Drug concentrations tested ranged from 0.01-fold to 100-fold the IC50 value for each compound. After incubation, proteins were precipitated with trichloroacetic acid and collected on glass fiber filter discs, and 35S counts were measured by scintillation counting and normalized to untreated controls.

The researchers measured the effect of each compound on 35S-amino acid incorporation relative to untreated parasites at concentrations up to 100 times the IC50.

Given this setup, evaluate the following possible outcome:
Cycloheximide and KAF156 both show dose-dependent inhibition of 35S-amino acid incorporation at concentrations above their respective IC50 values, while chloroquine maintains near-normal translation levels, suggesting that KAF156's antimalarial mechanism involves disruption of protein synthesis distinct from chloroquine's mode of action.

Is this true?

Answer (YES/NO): NO